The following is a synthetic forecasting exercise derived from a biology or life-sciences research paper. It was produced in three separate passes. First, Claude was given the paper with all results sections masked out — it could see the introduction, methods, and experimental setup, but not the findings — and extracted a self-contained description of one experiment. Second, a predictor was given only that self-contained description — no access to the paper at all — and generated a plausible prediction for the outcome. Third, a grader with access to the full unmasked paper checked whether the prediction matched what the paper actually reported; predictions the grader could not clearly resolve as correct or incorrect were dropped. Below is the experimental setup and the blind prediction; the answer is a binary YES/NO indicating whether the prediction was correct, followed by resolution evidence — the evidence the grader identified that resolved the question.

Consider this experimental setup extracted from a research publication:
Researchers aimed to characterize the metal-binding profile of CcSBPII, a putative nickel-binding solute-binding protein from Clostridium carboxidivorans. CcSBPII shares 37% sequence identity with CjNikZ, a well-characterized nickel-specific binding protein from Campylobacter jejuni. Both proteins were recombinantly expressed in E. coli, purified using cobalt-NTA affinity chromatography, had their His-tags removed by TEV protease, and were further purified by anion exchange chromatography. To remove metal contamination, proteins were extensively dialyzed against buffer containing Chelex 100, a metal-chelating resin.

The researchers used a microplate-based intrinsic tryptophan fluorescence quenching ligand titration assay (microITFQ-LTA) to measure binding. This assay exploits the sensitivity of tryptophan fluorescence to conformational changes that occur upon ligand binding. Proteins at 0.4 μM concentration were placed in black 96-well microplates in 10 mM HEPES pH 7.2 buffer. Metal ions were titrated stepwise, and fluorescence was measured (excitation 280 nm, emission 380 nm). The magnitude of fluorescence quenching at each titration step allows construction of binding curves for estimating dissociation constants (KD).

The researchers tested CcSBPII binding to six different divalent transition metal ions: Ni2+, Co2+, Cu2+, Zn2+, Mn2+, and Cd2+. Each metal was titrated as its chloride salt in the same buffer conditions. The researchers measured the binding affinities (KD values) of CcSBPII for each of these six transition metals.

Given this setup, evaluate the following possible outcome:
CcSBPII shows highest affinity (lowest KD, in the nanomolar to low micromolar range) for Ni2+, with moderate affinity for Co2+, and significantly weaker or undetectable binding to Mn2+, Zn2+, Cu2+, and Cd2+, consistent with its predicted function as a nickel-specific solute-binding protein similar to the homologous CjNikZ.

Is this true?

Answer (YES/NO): NO